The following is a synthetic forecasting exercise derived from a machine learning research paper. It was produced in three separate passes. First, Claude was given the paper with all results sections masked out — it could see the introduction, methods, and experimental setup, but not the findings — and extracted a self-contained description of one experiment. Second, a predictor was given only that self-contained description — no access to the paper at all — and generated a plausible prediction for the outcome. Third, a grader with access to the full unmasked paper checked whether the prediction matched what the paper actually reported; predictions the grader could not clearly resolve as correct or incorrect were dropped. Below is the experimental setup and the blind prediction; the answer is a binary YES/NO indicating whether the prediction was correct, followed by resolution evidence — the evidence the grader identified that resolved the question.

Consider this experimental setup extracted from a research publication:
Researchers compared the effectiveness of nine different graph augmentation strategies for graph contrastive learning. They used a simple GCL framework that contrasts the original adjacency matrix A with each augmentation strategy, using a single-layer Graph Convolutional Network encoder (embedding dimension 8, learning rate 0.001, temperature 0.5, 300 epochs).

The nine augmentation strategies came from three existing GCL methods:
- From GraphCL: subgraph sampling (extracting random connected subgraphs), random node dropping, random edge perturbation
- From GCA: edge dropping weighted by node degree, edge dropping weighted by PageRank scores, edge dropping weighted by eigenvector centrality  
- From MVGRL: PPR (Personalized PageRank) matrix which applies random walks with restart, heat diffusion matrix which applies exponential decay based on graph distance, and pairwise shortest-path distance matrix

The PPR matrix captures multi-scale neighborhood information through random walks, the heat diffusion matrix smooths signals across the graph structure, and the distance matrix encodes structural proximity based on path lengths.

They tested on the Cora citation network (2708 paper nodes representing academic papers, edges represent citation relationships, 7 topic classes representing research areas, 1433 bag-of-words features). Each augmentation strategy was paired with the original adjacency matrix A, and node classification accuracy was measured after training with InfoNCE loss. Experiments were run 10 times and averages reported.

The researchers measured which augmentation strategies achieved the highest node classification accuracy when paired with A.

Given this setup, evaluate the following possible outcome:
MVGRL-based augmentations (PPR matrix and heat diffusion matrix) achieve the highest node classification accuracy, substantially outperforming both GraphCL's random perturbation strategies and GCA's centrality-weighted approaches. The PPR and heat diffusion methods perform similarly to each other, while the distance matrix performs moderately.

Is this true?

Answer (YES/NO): NO